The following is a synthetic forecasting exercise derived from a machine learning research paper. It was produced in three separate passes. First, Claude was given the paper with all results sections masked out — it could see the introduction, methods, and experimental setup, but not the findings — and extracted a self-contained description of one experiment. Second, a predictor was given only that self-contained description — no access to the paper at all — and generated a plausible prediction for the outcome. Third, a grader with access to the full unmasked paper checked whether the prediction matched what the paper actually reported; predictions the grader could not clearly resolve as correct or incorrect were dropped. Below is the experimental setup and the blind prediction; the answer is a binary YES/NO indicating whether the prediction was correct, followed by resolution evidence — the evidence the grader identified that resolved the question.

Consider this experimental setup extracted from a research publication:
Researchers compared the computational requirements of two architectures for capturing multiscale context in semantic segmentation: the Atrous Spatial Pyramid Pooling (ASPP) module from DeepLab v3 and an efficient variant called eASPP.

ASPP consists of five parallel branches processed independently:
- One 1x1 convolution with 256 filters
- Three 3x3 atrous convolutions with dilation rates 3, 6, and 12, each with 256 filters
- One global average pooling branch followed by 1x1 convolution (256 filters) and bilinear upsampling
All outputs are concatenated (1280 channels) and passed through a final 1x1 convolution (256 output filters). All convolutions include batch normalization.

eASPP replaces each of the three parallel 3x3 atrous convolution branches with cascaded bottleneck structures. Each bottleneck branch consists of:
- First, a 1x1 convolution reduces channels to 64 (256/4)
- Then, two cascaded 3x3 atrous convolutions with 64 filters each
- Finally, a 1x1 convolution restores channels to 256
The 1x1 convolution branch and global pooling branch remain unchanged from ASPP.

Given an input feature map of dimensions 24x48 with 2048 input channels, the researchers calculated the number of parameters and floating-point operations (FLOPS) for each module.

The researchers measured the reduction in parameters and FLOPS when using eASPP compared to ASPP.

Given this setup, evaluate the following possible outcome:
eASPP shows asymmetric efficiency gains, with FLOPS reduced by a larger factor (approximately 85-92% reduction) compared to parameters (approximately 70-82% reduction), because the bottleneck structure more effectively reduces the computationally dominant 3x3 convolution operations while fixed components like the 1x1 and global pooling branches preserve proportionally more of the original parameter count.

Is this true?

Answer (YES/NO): NO